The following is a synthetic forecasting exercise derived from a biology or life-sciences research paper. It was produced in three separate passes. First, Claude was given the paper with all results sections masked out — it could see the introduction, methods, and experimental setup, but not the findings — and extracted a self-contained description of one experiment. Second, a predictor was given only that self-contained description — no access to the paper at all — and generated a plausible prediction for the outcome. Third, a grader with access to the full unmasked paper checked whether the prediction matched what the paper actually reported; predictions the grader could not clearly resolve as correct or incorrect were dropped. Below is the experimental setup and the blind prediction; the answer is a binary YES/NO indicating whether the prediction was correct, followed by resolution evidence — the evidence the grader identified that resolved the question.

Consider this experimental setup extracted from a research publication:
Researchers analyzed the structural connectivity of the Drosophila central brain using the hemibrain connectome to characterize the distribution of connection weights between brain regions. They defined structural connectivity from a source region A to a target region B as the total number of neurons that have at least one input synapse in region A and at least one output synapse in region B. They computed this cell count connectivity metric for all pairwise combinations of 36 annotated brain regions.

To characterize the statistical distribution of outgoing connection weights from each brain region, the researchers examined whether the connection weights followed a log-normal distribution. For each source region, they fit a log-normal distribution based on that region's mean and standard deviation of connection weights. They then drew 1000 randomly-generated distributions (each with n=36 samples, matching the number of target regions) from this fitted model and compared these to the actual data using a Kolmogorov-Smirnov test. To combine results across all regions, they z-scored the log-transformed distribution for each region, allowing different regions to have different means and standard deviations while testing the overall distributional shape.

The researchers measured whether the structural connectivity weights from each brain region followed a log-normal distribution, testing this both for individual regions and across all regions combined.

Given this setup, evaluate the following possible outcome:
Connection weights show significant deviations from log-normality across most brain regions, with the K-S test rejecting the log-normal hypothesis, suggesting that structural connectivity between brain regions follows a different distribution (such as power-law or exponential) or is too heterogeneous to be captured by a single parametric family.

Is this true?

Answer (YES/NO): NO